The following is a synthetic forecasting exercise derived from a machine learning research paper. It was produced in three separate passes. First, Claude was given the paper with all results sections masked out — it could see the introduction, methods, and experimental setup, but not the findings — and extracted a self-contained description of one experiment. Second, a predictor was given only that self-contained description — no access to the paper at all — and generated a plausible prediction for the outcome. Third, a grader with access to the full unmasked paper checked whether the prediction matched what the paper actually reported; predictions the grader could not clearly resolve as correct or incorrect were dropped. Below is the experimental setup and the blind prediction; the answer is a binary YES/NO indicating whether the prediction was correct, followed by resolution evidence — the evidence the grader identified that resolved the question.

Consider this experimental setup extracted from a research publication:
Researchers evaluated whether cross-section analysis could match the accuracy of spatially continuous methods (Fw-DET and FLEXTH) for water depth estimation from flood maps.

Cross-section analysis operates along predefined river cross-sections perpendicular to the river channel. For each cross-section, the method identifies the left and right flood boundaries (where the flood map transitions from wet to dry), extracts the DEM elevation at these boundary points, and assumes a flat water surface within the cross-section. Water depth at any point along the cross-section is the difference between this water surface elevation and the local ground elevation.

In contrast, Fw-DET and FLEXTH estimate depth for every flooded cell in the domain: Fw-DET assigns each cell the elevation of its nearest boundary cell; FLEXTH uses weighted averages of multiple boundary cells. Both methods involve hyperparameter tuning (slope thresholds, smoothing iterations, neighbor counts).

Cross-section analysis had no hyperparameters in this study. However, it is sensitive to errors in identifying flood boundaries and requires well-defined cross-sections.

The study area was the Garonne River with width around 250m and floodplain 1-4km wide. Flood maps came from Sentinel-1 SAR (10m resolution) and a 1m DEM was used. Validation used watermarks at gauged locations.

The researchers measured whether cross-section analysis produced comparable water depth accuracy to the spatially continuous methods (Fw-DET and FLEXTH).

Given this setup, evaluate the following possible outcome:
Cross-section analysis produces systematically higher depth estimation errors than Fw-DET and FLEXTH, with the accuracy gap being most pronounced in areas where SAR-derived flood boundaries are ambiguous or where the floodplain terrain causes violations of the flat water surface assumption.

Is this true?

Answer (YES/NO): NO